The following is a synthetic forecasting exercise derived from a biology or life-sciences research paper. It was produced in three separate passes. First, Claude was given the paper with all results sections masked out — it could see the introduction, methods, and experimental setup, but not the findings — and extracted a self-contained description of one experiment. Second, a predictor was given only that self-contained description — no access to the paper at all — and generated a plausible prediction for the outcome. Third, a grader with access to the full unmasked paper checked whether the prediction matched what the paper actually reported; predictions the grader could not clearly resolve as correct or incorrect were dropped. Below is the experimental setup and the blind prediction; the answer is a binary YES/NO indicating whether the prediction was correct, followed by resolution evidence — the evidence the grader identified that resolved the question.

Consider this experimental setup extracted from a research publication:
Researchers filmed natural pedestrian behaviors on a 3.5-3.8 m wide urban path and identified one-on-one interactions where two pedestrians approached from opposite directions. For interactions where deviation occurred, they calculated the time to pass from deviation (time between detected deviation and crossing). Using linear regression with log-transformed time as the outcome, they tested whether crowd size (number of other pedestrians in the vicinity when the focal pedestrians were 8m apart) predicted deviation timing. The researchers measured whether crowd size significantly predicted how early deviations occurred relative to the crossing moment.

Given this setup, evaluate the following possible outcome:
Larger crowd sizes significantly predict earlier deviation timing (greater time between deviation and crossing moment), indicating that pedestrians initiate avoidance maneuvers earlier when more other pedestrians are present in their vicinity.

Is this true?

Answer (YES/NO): NO